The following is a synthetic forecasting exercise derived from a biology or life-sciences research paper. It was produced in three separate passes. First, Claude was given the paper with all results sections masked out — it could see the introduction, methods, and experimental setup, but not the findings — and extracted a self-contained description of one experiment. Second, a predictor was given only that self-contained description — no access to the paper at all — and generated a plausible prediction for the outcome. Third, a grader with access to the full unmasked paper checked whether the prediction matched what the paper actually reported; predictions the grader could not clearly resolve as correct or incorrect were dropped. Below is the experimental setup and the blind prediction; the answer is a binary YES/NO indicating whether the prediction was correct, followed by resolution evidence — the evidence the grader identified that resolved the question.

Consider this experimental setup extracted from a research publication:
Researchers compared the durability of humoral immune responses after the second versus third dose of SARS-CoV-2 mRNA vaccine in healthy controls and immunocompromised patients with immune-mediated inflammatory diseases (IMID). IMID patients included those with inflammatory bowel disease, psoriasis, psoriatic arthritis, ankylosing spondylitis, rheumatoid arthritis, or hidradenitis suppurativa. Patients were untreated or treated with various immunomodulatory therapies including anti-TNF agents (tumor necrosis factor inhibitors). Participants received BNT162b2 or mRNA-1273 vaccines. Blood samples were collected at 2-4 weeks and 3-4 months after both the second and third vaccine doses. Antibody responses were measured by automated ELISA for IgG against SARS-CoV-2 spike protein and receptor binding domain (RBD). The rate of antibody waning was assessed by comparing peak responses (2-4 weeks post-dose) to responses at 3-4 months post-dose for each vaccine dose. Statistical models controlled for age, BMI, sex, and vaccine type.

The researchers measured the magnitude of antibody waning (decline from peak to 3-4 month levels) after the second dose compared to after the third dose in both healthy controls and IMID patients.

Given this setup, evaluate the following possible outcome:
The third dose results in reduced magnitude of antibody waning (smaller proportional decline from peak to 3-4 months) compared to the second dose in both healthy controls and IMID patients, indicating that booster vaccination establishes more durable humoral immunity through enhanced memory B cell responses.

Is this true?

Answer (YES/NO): NO